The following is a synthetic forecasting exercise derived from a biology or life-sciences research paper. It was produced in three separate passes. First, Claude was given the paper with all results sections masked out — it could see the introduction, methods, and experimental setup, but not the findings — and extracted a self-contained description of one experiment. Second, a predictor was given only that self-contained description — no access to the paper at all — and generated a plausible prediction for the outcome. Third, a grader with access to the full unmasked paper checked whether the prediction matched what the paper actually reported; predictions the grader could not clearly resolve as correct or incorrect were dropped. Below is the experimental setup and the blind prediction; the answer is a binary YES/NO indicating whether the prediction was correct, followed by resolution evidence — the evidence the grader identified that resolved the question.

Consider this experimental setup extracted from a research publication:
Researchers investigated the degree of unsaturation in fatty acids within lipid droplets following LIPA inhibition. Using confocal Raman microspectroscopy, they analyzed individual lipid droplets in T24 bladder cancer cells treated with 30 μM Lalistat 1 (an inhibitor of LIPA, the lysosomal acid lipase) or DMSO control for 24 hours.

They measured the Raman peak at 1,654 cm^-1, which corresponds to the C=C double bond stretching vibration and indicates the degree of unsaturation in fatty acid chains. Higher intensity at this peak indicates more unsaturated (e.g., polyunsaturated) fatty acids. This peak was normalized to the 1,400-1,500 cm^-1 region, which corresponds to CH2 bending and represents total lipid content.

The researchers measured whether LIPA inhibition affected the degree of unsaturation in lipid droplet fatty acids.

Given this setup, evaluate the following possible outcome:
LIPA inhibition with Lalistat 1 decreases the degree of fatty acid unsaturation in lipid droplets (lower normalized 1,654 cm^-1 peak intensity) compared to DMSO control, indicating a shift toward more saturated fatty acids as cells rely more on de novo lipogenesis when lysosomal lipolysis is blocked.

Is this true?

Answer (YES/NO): YES